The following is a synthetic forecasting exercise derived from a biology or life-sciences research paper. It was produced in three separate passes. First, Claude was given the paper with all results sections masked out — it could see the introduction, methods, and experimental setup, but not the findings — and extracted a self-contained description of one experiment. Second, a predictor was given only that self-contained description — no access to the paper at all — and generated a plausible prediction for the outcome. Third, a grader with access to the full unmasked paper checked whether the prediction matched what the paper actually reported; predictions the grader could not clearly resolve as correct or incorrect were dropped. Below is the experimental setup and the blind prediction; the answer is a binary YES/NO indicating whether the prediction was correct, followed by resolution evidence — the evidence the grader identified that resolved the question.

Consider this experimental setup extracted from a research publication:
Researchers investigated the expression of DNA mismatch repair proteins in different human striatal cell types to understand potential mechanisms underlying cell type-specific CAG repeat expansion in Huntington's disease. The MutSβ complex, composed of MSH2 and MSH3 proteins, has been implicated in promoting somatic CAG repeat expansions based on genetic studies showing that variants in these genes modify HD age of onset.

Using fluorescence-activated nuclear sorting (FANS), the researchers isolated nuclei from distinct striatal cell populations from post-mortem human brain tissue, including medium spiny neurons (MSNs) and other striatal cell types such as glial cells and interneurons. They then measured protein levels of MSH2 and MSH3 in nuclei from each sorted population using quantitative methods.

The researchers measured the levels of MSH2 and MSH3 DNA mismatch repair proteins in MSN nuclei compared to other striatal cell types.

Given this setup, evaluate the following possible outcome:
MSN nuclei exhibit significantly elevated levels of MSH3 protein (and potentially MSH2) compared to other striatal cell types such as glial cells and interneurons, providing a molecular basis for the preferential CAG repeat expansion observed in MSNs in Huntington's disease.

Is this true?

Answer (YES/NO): YES